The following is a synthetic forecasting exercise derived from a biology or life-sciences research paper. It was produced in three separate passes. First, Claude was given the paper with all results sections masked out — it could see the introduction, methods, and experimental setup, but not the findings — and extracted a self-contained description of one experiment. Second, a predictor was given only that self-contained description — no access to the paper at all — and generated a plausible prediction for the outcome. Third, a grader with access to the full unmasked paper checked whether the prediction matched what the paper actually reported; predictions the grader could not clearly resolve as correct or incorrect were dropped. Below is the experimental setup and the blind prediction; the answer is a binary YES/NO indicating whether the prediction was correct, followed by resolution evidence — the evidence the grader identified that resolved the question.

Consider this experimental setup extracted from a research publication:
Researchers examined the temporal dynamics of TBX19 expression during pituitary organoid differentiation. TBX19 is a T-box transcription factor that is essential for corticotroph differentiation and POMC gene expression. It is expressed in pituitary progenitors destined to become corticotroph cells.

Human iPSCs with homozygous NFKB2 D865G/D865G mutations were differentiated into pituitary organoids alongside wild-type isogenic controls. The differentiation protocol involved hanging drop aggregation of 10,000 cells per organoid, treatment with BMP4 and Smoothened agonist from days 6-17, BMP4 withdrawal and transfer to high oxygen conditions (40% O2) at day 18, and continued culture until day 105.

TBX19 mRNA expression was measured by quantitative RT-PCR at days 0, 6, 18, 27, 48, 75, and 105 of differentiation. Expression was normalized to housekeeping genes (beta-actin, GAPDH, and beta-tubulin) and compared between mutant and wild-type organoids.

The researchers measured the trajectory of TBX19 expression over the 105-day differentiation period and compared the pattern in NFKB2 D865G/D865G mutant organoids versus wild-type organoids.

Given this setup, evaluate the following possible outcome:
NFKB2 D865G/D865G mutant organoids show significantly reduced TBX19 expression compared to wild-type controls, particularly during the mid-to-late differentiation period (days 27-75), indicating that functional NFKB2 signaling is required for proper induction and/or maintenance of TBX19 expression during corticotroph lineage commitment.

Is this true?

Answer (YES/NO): NO